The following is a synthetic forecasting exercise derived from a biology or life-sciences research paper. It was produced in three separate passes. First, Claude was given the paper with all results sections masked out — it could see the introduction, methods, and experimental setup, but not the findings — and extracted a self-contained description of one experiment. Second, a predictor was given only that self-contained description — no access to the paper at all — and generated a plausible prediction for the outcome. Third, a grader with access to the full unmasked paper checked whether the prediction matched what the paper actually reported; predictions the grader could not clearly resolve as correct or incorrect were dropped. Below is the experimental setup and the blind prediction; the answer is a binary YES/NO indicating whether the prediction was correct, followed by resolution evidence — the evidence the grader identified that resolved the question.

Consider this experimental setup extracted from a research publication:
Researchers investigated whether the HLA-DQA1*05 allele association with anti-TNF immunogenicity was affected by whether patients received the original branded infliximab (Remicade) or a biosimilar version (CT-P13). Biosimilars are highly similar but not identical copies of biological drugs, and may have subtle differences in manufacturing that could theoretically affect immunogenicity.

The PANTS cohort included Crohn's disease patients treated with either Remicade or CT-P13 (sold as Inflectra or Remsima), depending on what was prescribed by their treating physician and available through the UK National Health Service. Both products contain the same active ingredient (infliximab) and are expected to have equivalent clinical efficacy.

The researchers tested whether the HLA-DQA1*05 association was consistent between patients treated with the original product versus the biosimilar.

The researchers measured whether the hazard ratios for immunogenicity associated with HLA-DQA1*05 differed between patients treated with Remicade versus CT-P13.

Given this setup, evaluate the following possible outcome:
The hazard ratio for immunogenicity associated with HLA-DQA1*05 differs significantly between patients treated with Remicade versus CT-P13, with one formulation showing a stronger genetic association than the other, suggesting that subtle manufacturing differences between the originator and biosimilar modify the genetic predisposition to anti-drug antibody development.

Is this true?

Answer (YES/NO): NO